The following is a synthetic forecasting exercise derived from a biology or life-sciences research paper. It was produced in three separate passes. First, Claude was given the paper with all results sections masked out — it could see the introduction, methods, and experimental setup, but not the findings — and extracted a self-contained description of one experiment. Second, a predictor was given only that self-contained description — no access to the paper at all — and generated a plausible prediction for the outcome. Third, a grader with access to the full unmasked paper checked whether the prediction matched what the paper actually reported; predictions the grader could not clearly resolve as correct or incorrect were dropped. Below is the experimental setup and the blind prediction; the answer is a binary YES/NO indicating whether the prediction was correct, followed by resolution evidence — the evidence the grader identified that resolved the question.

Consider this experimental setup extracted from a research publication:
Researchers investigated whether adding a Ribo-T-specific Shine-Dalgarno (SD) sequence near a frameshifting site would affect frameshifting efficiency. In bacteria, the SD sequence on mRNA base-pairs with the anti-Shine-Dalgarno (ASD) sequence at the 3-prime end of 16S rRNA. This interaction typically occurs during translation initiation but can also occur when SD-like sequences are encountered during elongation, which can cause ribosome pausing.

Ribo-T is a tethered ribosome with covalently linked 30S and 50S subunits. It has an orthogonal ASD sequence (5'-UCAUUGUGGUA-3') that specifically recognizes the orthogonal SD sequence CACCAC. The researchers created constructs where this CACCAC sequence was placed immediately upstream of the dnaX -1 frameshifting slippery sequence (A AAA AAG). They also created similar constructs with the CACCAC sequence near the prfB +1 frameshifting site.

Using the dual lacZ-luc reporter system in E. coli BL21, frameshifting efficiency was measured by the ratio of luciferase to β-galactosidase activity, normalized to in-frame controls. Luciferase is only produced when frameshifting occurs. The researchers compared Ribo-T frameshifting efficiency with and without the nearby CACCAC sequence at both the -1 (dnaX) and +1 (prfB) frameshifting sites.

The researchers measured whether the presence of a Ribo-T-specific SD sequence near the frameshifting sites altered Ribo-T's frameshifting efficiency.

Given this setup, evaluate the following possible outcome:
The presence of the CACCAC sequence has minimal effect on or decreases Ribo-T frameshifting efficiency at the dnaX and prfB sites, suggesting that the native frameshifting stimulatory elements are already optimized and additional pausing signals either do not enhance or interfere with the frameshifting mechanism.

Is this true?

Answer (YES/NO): YES